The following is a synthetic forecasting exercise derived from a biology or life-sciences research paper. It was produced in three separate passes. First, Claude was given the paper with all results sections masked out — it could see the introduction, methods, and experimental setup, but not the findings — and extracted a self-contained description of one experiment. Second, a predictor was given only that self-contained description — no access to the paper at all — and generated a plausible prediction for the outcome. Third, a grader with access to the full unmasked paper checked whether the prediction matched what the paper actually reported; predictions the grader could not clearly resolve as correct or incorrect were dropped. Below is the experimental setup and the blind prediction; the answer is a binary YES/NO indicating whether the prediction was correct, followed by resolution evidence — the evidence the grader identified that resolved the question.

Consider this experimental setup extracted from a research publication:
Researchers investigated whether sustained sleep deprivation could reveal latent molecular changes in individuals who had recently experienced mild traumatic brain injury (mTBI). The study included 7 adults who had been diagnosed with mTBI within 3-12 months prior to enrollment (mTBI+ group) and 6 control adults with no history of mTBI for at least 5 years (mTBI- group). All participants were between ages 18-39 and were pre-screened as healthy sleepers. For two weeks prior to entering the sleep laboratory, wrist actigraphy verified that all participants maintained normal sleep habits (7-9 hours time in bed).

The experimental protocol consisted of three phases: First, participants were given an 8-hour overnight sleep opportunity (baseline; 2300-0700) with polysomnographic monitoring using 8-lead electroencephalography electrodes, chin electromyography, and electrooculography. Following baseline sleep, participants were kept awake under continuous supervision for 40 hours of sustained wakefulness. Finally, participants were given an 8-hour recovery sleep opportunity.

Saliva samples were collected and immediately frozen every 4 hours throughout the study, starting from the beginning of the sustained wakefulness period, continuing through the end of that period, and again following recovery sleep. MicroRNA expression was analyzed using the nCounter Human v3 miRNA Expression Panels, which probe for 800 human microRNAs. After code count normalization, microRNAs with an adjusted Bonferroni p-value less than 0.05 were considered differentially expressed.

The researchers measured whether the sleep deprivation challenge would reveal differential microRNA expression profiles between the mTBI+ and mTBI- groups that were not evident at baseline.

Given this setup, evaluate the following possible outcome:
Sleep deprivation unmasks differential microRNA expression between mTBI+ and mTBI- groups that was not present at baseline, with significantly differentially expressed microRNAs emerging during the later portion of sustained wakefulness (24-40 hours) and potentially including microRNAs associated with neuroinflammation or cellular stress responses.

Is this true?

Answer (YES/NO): NO